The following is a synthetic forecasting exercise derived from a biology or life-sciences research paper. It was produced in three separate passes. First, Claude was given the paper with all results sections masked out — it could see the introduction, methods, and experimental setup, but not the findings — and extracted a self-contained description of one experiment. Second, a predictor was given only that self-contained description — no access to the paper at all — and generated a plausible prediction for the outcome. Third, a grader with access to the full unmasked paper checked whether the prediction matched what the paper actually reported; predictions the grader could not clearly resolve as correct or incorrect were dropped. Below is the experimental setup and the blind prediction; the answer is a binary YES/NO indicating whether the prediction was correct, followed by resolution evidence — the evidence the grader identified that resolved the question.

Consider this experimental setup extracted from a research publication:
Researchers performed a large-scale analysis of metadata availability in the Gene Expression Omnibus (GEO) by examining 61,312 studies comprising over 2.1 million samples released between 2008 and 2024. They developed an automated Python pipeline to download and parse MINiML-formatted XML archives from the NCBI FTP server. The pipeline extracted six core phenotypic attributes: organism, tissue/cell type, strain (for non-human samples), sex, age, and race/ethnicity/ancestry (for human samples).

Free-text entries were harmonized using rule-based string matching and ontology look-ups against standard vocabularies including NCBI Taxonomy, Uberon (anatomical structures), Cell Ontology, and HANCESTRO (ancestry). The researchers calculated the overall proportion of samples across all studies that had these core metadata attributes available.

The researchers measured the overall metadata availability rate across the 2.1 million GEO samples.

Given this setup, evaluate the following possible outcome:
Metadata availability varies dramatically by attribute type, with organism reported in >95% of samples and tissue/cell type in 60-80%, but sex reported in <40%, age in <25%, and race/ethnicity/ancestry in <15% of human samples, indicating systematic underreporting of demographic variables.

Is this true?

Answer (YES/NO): NO